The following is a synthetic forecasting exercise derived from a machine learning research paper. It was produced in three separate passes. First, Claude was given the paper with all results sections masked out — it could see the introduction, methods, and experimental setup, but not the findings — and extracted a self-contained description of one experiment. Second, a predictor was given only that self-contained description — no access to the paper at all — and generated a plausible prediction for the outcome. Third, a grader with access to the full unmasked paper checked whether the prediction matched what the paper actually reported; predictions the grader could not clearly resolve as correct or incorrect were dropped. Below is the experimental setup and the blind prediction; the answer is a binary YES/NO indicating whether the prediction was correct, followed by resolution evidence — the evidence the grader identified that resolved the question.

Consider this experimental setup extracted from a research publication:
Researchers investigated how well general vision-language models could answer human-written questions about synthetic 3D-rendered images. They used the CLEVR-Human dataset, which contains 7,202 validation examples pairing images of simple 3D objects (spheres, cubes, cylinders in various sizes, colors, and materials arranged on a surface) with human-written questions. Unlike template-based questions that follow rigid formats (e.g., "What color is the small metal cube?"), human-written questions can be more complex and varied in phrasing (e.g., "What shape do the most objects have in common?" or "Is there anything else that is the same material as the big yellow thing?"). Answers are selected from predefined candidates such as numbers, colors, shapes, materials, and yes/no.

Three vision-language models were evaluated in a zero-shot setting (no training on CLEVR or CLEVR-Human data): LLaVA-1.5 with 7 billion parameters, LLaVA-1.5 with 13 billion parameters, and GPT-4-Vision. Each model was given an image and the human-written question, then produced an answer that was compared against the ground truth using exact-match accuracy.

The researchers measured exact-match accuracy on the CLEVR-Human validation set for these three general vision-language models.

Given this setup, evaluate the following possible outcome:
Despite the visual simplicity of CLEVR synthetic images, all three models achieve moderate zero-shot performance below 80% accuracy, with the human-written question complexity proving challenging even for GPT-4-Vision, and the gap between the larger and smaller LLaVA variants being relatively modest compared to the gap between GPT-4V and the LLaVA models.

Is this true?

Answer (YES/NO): YES